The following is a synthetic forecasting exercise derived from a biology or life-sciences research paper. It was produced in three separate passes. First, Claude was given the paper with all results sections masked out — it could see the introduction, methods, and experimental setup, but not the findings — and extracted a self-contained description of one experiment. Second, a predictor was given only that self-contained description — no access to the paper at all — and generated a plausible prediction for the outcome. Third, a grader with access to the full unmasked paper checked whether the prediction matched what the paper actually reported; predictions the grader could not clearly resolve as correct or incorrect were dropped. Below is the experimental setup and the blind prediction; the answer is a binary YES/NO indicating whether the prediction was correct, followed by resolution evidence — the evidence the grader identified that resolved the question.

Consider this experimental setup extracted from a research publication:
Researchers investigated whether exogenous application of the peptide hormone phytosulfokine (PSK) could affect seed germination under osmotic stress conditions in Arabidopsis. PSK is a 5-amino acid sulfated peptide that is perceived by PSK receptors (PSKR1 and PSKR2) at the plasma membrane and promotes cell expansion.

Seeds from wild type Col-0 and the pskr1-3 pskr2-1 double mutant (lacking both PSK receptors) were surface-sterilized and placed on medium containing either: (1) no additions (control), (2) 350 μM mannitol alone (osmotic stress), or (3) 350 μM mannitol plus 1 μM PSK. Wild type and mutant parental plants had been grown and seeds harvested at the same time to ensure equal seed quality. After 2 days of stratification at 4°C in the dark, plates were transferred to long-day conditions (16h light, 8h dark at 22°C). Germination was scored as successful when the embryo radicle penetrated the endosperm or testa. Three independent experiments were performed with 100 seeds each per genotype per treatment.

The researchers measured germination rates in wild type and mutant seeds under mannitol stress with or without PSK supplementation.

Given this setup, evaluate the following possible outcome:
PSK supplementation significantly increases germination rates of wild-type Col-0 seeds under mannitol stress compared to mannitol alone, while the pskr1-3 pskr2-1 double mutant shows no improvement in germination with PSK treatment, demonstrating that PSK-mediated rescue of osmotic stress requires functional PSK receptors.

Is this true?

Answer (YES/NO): NO